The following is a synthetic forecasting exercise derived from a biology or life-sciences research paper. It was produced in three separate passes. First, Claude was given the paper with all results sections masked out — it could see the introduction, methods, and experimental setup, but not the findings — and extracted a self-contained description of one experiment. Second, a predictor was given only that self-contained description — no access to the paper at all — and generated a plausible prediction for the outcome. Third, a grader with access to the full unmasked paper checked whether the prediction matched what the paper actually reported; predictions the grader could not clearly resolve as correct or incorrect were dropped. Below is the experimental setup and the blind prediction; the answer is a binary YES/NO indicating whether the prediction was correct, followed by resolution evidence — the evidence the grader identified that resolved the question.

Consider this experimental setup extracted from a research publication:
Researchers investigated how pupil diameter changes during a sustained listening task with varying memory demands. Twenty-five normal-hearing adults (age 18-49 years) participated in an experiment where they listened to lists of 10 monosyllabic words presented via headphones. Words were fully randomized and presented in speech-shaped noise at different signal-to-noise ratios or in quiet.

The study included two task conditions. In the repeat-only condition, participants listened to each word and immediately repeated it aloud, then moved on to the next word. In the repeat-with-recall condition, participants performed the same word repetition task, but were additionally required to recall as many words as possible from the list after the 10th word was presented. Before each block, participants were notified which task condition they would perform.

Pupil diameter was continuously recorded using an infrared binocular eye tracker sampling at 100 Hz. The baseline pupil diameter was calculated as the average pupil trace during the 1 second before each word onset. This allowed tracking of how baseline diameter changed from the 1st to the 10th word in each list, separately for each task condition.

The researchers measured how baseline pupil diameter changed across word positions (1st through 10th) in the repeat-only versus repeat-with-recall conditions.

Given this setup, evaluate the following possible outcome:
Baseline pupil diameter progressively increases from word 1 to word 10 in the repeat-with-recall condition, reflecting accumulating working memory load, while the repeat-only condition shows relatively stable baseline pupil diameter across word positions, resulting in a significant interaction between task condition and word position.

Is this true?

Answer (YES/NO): NO